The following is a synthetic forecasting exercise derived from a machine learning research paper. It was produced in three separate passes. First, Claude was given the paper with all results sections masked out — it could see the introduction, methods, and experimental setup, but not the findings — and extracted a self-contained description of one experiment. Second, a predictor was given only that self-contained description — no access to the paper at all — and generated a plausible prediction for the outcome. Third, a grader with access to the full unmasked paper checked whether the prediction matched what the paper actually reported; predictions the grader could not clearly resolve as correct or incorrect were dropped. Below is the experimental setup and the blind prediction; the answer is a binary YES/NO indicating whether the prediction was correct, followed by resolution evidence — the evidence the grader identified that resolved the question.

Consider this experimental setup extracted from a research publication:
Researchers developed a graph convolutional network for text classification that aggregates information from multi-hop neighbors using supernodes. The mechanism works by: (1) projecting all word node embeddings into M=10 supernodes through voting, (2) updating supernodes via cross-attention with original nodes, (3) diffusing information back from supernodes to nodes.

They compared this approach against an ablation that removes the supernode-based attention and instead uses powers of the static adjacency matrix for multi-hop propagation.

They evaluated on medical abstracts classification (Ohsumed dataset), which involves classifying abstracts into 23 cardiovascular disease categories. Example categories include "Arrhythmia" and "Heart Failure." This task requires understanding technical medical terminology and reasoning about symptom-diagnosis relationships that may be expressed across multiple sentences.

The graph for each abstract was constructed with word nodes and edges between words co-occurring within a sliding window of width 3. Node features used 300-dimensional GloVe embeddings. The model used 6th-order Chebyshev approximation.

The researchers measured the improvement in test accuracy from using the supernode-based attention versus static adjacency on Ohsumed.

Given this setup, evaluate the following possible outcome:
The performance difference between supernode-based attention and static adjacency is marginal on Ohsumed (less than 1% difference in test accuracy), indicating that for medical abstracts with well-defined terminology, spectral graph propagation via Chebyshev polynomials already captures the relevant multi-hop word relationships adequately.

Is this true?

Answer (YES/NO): NO